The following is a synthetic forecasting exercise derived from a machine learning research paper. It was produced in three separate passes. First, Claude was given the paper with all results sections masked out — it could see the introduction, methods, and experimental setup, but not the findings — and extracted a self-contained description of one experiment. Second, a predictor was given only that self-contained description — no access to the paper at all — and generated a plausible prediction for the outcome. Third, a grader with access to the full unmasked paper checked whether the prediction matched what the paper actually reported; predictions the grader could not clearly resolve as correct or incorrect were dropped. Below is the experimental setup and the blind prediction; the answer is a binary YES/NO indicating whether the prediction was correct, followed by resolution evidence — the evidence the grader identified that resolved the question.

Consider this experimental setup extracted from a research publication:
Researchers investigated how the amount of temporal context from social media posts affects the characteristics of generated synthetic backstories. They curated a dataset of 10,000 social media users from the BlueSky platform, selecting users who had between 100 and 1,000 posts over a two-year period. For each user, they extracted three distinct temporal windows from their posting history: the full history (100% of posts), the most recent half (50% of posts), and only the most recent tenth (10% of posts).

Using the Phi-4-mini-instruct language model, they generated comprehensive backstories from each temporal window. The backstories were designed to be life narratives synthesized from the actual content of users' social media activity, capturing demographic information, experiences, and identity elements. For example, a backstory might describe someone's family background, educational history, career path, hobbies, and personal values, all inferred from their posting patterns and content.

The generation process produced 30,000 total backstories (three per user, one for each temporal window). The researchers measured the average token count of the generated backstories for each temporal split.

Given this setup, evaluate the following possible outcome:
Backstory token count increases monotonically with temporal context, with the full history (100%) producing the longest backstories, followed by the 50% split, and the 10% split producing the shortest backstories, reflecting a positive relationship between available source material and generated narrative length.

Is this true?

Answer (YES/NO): NO